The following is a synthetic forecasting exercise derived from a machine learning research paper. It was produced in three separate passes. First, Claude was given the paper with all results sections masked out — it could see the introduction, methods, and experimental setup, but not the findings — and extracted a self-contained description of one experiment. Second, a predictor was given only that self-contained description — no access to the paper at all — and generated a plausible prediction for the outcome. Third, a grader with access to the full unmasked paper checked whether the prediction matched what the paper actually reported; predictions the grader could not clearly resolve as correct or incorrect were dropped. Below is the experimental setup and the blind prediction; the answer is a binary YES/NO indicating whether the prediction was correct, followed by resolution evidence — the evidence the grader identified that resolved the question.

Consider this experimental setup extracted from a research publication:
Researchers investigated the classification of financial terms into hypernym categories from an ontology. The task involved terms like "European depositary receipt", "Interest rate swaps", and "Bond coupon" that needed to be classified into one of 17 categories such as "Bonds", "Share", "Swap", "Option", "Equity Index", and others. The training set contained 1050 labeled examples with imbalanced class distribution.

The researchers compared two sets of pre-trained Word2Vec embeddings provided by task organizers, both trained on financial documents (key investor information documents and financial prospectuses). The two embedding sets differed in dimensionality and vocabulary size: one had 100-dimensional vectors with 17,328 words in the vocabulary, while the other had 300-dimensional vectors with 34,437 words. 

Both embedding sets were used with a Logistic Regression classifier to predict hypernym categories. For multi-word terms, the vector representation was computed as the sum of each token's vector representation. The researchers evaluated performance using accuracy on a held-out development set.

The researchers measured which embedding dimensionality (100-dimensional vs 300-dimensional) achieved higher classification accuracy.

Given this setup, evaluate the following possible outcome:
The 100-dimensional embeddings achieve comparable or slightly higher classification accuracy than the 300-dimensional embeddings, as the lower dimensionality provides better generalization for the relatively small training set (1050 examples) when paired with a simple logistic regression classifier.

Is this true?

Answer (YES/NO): NO